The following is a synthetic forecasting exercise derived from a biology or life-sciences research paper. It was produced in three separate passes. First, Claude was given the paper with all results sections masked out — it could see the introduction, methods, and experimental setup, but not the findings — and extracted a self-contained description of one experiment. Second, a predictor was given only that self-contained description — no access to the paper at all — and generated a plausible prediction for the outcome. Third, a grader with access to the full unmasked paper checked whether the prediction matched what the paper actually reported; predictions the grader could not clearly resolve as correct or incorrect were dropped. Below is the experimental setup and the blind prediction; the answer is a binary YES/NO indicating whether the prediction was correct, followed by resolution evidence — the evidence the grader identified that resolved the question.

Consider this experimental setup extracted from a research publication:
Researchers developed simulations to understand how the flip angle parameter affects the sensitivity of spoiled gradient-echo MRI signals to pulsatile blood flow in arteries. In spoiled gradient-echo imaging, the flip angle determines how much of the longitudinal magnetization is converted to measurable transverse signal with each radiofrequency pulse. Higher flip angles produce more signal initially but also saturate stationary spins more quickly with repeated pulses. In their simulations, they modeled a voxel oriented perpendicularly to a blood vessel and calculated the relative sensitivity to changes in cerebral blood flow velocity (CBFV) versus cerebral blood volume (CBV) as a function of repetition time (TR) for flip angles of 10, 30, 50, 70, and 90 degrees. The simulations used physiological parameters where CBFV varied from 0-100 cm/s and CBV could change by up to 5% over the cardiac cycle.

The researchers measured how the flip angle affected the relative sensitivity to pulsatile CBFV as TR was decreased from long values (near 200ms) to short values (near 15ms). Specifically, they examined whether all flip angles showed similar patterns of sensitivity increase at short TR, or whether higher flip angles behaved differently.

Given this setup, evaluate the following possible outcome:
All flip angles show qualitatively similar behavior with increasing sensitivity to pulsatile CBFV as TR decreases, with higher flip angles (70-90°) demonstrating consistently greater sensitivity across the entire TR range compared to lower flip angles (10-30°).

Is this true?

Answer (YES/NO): YES